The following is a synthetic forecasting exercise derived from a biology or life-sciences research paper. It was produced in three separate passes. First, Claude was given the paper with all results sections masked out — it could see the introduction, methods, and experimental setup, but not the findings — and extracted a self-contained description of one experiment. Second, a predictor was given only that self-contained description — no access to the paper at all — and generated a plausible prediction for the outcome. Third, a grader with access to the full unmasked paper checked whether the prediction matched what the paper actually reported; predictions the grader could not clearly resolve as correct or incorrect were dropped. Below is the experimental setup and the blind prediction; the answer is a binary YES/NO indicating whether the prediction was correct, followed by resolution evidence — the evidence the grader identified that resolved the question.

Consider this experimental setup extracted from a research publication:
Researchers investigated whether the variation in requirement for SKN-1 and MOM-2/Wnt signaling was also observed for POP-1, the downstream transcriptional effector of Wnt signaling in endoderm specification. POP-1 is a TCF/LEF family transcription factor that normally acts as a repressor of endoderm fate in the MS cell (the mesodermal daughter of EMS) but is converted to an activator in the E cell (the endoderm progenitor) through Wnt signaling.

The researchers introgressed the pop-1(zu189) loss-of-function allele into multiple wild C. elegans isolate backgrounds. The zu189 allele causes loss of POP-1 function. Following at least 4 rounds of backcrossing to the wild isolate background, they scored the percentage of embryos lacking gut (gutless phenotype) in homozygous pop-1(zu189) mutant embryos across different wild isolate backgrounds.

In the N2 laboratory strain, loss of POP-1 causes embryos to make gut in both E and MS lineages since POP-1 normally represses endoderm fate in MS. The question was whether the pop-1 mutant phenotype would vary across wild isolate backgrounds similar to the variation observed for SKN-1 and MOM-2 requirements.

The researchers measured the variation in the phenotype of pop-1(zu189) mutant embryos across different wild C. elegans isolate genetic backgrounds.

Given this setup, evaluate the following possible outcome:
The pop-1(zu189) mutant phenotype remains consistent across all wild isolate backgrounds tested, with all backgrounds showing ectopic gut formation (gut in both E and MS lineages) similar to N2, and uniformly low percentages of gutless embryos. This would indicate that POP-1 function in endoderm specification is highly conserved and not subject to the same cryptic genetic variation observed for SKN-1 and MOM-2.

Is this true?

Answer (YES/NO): YES